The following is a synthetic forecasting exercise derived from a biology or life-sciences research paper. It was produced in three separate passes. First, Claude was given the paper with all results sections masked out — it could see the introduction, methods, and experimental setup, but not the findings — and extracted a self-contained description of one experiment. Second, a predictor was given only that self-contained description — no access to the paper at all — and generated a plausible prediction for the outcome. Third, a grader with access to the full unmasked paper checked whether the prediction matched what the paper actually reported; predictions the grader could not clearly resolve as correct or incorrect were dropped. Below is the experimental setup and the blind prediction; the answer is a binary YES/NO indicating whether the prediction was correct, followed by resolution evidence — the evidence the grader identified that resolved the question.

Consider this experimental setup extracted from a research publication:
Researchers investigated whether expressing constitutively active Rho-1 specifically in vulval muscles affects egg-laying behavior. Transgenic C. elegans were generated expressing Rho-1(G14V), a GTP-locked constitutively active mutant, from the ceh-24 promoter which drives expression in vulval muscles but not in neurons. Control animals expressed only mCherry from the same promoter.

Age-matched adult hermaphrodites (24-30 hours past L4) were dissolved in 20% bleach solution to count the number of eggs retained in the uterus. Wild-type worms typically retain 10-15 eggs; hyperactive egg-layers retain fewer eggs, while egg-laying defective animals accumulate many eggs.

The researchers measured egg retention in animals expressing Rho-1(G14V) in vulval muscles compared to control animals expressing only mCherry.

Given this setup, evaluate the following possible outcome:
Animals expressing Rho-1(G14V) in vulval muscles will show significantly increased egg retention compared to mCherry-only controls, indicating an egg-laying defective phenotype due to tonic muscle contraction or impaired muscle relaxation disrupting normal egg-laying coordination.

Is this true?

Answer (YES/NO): NO